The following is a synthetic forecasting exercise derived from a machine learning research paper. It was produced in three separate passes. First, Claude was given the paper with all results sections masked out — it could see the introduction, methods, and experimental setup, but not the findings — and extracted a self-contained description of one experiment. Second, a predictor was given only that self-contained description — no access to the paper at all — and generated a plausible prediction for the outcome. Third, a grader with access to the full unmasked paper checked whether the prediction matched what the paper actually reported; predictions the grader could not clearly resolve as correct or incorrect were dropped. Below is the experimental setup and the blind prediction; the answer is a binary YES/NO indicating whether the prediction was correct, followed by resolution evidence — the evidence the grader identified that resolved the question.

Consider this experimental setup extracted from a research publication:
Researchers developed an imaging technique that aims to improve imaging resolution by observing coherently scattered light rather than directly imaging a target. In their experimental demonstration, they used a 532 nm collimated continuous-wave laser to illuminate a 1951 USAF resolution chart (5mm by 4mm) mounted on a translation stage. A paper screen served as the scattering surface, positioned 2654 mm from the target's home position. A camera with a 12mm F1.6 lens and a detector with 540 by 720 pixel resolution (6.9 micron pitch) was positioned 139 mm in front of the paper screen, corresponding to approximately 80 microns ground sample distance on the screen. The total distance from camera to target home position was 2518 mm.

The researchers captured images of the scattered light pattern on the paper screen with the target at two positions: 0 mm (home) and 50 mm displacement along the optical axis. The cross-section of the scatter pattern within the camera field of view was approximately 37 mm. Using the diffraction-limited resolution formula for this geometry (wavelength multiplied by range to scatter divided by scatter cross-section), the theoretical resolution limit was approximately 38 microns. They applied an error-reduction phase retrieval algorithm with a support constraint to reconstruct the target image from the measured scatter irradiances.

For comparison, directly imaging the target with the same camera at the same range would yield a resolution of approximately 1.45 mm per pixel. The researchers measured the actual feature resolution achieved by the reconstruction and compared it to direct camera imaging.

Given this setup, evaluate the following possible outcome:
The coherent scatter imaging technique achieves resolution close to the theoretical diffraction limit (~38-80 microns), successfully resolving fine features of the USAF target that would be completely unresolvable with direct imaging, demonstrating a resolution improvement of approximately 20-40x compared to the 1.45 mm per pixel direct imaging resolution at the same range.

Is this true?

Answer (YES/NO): YES